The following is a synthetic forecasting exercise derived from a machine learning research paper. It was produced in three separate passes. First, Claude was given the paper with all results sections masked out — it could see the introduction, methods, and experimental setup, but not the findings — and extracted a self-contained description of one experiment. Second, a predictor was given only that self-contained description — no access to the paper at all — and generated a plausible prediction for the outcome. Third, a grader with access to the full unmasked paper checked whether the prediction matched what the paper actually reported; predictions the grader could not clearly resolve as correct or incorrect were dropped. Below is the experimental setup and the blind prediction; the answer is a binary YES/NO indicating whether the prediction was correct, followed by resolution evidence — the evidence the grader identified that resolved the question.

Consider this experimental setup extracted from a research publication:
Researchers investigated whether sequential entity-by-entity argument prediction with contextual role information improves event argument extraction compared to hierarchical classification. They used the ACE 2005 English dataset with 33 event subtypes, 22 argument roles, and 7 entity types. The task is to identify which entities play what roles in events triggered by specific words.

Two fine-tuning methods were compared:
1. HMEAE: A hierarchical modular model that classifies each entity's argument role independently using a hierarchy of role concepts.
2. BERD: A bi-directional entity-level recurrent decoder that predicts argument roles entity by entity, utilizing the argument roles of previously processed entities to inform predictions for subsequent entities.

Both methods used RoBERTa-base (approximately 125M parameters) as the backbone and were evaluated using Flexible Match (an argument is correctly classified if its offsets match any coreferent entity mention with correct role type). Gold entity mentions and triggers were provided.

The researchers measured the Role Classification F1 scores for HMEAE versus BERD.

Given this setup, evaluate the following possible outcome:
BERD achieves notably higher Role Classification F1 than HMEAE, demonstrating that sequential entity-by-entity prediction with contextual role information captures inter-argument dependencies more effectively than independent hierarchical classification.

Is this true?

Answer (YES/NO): NO